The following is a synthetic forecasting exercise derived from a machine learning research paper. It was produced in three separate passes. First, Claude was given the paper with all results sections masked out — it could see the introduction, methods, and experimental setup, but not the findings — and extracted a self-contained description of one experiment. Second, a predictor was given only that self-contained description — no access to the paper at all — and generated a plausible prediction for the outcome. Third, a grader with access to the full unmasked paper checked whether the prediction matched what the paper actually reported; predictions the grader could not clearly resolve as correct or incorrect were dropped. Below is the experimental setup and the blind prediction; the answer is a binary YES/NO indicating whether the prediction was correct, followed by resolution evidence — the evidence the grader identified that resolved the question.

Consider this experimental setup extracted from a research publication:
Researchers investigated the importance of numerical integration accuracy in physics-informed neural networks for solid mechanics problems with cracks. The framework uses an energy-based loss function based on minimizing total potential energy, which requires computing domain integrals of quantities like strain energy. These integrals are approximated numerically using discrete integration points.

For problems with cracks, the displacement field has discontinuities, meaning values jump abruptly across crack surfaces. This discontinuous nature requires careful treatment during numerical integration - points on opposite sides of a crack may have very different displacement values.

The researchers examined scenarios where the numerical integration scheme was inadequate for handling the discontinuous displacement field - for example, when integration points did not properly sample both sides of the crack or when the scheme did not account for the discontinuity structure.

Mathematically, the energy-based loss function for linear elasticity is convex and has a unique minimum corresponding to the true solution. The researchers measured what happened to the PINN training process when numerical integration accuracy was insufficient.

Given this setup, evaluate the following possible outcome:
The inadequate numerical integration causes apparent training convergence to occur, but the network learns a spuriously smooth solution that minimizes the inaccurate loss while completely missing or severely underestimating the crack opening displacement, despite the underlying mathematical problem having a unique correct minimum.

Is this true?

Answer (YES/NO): NO